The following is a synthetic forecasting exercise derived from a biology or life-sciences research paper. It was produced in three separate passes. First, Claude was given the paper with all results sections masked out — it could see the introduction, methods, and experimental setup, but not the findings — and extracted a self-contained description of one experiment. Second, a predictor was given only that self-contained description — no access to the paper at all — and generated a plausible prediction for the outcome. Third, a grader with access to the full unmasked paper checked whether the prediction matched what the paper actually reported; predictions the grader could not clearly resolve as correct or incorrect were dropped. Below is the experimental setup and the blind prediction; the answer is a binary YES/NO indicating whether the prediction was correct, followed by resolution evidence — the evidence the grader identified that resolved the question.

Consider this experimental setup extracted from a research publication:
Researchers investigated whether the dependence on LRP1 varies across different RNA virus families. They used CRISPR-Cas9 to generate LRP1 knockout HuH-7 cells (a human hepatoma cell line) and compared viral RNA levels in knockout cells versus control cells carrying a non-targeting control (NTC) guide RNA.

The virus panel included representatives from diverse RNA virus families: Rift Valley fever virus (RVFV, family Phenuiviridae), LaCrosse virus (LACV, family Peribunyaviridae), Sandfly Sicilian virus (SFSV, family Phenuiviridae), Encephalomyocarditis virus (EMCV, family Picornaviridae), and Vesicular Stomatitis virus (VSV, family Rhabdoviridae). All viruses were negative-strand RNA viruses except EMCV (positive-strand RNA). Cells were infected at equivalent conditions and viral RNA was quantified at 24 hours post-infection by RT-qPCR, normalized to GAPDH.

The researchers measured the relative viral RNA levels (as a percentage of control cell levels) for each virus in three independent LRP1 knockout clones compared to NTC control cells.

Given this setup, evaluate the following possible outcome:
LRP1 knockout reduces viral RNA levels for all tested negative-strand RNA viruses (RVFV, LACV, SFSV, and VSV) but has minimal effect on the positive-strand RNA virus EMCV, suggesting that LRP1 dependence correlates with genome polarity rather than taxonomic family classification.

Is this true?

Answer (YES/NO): NO